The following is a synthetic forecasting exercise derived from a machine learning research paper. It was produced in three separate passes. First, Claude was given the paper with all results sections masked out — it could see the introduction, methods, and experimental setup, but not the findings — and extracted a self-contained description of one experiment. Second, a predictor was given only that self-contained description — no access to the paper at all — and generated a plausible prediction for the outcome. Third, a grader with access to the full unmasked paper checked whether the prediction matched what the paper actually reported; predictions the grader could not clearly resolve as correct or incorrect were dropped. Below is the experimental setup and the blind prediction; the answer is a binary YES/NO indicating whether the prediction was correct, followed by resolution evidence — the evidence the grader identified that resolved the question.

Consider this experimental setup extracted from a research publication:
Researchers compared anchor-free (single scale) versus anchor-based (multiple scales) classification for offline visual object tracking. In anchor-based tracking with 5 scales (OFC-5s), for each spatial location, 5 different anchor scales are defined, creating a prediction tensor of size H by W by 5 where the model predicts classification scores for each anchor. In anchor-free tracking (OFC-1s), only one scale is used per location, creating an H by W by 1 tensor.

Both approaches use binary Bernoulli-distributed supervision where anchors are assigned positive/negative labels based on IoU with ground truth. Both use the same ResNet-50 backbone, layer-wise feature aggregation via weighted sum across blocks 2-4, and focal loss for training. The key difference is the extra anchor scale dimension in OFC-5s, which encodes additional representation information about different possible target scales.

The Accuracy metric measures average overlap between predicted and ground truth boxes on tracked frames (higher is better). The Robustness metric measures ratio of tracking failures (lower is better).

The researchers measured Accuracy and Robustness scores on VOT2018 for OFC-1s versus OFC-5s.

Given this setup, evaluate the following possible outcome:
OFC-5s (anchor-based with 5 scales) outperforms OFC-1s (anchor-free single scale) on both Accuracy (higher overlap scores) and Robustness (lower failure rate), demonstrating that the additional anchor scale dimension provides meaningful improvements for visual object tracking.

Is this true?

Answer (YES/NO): YES